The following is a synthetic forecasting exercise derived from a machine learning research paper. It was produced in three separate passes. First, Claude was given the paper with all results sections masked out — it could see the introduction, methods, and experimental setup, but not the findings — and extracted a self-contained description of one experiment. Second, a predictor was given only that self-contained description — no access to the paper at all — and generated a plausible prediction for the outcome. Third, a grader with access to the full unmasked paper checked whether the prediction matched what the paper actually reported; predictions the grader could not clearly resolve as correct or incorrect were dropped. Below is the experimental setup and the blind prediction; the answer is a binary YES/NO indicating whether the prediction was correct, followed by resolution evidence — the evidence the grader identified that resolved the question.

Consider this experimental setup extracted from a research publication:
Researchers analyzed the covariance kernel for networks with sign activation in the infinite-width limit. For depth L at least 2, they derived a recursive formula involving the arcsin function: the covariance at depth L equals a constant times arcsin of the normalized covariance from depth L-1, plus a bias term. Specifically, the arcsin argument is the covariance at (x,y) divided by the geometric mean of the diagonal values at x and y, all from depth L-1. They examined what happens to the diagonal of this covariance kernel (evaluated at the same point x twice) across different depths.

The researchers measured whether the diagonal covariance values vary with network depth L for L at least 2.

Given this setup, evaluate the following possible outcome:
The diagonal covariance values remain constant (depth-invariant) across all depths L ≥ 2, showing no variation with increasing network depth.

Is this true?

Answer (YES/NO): YES